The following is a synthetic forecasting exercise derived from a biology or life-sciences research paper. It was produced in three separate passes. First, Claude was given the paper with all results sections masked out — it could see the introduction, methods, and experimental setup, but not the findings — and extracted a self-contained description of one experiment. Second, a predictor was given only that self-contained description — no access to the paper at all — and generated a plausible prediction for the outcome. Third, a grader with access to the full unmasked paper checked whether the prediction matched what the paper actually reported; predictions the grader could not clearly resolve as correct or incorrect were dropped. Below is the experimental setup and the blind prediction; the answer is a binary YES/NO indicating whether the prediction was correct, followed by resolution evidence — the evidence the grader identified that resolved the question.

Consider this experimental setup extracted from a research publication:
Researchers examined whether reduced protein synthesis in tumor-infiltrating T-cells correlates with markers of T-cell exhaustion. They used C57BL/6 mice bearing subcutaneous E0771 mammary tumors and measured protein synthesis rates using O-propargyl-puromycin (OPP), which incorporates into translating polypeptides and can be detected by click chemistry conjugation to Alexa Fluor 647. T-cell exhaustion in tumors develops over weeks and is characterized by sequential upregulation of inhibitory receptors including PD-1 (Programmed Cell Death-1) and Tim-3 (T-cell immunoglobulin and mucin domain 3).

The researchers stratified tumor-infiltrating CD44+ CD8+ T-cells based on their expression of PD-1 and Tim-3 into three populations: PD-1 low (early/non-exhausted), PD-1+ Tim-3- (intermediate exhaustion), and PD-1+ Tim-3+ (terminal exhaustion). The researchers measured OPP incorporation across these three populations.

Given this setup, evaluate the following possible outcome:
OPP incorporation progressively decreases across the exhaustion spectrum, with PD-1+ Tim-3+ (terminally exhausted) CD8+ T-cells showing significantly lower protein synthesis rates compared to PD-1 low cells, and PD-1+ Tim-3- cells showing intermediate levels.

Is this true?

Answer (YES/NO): NO